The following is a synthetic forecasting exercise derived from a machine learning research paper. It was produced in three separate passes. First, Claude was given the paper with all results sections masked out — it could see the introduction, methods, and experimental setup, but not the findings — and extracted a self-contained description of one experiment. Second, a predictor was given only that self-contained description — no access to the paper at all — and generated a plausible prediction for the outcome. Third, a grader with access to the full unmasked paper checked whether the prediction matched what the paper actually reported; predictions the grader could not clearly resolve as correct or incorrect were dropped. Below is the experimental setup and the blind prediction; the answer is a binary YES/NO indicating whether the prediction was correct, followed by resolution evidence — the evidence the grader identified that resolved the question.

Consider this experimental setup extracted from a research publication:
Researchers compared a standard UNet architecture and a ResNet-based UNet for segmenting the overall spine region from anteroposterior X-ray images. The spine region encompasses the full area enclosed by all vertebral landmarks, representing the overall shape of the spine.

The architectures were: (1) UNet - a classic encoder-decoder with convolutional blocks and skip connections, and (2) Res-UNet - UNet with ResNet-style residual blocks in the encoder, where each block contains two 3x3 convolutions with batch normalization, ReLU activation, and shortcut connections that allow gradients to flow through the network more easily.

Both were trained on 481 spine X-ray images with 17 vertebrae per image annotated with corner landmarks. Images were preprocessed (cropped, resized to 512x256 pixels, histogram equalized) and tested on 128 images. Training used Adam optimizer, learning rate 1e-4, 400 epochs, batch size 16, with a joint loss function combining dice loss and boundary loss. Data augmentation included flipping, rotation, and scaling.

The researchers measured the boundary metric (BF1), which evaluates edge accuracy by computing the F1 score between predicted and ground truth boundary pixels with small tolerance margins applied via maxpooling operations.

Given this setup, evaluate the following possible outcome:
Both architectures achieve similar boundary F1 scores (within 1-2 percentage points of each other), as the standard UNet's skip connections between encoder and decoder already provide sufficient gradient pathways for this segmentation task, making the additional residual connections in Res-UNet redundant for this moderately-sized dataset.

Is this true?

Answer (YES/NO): NO